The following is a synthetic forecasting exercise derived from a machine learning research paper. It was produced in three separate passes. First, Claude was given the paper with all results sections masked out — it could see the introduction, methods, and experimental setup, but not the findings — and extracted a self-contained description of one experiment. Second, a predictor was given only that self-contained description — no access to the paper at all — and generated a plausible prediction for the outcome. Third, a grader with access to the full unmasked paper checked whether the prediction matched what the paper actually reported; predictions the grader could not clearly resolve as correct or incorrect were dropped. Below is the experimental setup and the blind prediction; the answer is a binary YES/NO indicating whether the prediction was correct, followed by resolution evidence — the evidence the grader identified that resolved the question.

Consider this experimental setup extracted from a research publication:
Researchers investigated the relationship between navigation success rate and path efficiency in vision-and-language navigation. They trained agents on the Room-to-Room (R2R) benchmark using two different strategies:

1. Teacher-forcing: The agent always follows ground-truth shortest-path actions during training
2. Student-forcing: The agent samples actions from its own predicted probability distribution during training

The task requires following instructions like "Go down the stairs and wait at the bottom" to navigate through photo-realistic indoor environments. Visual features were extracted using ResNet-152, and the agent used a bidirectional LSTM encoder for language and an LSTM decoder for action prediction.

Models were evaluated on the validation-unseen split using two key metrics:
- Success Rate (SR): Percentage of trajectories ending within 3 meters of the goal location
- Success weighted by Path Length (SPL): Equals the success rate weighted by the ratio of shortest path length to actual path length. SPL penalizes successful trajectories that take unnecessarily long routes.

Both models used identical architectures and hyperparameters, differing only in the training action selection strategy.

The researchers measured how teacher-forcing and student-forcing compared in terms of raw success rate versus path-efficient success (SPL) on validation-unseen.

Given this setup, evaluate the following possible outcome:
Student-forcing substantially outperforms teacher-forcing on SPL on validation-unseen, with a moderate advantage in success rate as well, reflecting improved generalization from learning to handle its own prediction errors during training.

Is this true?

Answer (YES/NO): NO